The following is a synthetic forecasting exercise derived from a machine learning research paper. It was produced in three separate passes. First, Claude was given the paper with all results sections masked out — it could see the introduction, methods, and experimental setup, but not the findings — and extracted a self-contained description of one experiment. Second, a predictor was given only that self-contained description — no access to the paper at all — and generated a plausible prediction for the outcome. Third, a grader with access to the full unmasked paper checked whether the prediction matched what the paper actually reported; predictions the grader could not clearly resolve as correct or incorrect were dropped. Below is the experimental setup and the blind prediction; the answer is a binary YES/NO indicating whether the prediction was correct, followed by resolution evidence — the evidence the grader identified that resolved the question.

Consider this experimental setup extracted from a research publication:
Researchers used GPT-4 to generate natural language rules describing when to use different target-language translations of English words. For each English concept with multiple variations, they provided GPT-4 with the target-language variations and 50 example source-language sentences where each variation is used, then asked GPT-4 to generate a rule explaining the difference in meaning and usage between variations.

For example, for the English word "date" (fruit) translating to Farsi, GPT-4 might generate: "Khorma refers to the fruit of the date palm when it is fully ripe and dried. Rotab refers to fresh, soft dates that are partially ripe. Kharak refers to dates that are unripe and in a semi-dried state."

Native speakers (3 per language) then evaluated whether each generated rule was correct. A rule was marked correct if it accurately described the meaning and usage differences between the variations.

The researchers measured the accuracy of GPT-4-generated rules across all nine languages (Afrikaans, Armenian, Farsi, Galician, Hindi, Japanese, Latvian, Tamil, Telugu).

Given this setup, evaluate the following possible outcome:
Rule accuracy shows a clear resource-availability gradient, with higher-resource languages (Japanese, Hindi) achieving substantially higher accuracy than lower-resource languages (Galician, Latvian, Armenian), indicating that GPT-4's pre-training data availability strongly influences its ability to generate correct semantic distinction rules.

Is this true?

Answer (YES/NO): NO